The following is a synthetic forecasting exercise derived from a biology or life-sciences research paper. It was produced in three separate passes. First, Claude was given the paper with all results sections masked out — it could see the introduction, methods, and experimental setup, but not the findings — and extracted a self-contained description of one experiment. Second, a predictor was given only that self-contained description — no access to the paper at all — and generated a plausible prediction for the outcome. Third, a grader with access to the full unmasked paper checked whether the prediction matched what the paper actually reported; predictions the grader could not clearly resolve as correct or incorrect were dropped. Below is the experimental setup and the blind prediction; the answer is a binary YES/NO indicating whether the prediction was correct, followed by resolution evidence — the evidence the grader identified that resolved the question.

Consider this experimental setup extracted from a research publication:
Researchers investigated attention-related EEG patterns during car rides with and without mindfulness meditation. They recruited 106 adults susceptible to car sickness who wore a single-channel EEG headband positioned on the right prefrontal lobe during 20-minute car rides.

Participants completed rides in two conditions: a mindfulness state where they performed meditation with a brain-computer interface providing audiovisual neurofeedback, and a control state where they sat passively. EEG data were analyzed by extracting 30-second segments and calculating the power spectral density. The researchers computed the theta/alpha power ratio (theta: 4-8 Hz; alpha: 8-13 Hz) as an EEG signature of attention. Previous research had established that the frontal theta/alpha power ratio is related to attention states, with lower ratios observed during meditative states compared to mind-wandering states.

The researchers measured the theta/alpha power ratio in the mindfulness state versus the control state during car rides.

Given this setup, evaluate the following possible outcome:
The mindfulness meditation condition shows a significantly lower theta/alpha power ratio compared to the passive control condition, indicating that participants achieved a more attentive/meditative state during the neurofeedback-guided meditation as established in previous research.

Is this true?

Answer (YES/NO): YES